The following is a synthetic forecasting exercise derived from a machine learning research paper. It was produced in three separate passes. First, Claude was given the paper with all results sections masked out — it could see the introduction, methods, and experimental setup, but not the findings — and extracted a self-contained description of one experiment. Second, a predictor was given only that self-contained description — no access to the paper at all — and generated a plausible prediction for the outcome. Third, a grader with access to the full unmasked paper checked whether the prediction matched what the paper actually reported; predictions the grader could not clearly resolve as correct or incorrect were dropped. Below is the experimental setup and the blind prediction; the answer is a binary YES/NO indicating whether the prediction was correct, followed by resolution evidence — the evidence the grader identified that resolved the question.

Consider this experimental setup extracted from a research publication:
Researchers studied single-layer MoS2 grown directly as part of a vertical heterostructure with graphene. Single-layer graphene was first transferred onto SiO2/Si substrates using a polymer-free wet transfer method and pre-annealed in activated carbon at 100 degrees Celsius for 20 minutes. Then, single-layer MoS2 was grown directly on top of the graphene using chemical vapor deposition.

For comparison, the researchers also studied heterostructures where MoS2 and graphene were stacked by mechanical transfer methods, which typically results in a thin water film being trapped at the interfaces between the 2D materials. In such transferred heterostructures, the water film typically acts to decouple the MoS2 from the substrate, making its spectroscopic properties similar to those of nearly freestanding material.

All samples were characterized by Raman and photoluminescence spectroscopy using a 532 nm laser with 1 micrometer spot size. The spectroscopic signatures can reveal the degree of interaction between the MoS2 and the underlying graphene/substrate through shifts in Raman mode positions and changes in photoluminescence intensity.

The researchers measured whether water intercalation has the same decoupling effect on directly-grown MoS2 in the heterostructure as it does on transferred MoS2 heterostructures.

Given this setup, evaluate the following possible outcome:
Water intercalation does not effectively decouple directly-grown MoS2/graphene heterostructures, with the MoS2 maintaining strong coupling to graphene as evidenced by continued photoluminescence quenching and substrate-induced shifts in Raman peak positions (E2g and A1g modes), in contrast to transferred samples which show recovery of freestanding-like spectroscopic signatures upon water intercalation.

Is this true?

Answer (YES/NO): YES